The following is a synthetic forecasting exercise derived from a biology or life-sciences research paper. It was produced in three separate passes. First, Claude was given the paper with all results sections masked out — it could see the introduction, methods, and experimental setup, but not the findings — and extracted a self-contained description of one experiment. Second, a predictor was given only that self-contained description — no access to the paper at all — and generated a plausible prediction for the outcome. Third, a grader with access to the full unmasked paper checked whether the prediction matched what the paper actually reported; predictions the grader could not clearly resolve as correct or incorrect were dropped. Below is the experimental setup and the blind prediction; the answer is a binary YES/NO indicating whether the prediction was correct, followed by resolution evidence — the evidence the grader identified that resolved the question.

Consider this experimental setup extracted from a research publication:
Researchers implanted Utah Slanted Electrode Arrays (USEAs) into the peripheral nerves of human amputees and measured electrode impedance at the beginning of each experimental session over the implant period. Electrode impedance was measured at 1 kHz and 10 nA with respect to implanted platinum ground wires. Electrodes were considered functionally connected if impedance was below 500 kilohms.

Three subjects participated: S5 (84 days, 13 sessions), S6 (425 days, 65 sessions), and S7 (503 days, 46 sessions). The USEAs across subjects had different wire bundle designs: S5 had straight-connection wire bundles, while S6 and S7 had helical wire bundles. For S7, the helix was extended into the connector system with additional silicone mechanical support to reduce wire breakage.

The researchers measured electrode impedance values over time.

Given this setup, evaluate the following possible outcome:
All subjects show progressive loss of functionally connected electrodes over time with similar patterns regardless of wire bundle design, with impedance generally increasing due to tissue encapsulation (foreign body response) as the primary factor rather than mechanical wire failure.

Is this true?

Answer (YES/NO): NO